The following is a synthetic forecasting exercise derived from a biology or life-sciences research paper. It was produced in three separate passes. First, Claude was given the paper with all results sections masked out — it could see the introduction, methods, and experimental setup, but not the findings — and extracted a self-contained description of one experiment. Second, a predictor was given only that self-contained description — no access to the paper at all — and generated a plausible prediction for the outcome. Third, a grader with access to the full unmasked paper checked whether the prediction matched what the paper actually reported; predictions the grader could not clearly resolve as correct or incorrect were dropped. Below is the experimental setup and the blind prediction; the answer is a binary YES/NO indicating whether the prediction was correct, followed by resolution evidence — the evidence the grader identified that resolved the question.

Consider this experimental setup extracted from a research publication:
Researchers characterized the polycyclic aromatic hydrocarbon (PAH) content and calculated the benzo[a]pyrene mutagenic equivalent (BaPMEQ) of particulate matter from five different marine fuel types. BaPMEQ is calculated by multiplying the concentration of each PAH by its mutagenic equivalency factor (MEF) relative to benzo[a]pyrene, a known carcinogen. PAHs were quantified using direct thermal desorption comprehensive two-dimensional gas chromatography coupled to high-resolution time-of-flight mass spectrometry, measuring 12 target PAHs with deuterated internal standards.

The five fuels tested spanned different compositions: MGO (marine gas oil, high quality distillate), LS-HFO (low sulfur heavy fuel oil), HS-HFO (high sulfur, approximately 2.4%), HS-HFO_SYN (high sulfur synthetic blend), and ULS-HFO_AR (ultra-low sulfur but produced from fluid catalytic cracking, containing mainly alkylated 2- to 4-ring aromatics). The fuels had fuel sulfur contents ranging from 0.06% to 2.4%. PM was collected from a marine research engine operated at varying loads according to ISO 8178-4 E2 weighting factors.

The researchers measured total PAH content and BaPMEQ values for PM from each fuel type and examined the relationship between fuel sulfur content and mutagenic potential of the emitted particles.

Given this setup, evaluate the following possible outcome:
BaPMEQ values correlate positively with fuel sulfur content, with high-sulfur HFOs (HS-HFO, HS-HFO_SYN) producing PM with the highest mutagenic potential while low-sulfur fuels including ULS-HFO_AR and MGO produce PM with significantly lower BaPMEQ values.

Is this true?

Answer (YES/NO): NO